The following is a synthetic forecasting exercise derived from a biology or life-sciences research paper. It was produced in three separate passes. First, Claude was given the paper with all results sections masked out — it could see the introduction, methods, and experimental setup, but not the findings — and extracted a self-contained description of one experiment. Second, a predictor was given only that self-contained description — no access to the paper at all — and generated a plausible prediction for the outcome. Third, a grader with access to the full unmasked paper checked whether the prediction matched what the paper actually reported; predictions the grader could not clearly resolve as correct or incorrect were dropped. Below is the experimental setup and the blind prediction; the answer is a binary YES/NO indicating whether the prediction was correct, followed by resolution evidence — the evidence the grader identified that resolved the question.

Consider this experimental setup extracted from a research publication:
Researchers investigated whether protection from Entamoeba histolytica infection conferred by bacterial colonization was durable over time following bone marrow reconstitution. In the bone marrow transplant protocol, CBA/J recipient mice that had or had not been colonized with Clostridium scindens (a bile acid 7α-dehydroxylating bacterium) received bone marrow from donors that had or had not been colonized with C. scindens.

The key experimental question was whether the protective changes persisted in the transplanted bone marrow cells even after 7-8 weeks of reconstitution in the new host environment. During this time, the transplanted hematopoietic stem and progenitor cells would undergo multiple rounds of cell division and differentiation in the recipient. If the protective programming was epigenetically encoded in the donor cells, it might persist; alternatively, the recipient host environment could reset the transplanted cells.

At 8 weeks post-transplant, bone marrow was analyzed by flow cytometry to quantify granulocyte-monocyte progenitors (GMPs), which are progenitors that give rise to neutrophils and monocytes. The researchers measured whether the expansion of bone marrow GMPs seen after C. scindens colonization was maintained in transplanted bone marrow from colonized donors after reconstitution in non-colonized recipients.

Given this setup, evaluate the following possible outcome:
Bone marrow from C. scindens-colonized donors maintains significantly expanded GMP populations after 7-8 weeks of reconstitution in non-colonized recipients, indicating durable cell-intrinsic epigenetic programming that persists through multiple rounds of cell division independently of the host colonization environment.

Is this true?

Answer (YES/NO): YES